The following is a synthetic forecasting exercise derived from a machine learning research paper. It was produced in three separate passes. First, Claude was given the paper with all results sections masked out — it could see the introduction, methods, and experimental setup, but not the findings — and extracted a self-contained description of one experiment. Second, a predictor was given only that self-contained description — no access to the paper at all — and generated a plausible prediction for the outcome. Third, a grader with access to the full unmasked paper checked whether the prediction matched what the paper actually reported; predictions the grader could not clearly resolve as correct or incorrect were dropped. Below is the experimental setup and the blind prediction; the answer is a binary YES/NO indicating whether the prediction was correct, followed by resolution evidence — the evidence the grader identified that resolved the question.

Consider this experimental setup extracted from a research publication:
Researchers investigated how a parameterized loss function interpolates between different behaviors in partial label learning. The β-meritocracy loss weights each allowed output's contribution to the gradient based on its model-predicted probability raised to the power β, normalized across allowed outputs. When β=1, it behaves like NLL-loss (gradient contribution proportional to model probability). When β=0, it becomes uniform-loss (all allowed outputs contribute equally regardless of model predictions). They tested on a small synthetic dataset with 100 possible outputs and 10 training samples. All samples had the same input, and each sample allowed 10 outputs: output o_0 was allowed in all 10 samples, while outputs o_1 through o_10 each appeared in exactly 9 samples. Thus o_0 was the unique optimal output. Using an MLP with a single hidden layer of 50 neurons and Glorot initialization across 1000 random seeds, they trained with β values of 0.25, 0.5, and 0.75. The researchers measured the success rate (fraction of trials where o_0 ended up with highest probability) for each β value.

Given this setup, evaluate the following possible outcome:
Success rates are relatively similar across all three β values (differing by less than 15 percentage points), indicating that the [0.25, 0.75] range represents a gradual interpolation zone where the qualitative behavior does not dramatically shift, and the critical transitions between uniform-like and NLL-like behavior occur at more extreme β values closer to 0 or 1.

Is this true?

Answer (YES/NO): NO